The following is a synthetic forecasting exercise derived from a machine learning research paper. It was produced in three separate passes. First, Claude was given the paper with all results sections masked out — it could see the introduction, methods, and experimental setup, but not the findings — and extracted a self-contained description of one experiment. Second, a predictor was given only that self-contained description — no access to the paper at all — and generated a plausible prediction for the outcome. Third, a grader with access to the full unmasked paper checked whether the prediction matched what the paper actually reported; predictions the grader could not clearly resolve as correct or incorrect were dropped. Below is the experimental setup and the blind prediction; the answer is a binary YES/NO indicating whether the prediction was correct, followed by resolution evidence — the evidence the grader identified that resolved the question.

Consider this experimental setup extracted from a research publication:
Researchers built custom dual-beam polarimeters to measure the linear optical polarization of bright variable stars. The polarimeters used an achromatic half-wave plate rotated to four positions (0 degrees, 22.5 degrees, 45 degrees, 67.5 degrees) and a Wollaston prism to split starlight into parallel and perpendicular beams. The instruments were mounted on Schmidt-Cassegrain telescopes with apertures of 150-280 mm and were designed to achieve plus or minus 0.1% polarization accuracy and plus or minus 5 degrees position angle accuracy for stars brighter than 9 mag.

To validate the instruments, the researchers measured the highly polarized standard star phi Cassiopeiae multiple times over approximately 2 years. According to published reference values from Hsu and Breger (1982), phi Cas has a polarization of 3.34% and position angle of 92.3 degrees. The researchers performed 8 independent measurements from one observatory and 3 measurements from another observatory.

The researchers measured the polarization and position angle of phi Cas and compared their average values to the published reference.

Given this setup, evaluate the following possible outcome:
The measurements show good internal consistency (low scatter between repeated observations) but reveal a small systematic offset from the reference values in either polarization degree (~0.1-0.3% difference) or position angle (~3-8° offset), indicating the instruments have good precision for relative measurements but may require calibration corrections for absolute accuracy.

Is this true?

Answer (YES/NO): NO